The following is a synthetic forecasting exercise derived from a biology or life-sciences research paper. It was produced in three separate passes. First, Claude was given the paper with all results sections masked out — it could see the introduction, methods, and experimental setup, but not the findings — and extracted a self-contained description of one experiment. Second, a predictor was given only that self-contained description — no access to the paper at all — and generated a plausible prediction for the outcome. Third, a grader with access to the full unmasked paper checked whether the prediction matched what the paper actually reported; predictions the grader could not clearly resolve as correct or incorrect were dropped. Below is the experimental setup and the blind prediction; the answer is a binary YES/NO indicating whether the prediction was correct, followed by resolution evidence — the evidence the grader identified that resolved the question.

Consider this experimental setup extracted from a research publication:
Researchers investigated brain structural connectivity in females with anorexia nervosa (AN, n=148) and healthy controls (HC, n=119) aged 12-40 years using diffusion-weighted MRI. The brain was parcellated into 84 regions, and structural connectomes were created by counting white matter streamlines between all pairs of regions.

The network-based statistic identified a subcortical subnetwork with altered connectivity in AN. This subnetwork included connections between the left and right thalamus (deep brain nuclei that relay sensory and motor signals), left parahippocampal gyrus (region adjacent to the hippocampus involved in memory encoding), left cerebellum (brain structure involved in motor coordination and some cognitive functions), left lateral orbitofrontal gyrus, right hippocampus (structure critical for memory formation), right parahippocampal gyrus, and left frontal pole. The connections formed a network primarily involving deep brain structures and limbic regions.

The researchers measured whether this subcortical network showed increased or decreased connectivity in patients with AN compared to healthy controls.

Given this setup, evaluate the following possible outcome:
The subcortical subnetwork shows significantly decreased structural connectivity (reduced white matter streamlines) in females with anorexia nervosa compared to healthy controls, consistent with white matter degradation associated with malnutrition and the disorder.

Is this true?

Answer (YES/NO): YES